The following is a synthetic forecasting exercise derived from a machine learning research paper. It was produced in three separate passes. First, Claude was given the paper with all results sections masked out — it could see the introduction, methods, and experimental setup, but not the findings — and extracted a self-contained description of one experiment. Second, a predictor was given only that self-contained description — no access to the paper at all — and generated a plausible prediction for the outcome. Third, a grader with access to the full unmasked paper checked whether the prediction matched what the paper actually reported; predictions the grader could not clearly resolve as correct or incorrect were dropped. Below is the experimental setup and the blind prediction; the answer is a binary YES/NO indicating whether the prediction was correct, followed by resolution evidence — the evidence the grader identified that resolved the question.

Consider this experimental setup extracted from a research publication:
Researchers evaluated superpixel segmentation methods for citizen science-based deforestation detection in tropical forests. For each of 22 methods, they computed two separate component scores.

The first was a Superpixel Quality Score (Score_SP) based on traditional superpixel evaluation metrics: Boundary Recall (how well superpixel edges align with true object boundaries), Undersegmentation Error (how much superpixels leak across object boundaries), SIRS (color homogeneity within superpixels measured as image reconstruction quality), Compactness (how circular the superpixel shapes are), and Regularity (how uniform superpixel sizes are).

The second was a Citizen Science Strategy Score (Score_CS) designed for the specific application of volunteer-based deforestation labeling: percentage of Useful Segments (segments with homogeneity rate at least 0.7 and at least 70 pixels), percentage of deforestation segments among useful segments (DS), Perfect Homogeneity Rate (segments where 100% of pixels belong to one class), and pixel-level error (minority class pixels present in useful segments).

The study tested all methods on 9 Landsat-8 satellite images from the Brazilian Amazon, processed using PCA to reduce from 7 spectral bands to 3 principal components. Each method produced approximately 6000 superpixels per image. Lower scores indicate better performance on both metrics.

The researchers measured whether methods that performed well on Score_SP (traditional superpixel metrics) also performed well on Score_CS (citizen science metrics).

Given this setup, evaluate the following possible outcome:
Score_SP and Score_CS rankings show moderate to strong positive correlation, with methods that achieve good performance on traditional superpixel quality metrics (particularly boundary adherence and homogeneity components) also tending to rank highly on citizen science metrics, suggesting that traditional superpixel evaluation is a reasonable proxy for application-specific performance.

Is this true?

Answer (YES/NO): NO